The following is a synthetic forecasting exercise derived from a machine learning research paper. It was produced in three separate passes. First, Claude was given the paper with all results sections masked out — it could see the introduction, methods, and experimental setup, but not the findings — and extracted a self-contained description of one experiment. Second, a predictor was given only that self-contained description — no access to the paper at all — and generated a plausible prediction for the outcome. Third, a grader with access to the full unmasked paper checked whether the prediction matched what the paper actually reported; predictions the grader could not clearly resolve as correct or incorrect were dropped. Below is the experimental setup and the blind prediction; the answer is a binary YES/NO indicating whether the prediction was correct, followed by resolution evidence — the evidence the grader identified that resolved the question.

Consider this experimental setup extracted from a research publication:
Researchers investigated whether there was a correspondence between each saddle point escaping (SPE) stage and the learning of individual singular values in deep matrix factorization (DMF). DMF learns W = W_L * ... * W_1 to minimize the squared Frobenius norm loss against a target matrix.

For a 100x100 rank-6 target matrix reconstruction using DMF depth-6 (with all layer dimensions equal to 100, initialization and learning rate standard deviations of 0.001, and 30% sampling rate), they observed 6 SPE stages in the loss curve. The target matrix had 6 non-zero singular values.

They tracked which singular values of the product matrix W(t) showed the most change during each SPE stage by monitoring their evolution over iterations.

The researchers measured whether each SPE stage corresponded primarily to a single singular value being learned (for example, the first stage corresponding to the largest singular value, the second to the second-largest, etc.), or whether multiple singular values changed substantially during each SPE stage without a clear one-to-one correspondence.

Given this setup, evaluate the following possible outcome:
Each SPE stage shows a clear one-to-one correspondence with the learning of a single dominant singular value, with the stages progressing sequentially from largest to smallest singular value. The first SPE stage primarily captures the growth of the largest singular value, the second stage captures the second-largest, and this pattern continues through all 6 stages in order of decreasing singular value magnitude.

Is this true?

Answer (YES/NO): NO